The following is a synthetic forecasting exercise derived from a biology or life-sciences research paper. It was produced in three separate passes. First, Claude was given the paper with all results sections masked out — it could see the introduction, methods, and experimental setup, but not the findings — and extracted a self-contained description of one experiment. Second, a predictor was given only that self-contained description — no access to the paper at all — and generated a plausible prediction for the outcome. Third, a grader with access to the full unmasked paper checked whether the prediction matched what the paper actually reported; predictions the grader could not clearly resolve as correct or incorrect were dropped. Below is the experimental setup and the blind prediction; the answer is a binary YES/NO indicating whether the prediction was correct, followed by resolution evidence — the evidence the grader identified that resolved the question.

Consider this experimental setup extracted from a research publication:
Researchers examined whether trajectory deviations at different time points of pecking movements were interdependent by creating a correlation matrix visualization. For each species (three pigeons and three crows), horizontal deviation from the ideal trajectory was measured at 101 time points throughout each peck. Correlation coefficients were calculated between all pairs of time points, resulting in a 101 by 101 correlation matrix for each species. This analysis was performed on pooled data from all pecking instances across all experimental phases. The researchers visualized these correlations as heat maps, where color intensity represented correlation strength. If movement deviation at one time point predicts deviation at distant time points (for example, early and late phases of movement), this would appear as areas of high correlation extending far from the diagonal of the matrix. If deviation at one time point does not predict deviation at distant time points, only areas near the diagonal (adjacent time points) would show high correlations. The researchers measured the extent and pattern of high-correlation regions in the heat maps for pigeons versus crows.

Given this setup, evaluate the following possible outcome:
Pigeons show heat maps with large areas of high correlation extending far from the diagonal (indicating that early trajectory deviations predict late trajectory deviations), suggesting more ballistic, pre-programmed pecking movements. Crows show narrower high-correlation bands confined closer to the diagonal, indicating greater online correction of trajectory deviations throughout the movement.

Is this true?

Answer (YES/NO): YES